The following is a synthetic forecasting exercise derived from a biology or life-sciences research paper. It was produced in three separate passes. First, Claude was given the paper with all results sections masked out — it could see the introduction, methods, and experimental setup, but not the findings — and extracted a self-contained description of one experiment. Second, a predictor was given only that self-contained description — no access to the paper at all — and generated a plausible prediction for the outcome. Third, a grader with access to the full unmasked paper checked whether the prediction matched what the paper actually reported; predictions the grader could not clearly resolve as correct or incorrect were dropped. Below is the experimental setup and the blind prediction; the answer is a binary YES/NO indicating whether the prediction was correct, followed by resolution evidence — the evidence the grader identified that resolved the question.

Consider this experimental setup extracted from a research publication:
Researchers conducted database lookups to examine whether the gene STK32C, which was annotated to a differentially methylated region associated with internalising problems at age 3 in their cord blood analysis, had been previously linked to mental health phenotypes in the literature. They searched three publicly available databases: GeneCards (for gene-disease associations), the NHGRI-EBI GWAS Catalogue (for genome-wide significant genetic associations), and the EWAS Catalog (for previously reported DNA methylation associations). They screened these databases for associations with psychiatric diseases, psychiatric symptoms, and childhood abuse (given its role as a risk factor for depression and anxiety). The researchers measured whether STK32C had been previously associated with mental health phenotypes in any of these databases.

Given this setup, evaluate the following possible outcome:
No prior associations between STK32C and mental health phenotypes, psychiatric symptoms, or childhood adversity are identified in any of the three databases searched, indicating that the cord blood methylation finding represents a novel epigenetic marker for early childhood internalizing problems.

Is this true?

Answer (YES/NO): NO